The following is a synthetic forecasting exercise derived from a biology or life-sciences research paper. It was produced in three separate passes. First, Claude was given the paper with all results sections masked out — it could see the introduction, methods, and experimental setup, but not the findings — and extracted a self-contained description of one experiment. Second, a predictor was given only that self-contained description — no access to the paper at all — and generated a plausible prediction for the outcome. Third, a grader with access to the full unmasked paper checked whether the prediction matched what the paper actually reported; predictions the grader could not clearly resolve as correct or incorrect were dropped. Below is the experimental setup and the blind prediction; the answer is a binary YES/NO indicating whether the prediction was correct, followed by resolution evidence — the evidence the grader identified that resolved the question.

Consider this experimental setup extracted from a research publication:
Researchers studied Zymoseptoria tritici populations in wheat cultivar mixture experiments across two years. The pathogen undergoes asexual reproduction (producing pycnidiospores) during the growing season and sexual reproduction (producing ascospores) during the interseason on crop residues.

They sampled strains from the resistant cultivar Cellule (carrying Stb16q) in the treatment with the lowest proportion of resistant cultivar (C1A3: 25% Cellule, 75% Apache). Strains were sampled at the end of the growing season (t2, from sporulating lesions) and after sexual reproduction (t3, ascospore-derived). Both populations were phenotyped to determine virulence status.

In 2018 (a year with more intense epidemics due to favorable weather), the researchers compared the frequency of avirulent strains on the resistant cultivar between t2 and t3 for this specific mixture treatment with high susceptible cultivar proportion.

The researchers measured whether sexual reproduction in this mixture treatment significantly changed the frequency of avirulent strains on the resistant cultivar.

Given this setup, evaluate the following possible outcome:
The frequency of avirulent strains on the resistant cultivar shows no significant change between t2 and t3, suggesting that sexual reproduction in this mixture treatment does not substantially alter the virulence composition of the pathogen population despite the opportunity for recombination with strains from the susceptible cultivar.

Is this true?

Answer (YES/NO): NO